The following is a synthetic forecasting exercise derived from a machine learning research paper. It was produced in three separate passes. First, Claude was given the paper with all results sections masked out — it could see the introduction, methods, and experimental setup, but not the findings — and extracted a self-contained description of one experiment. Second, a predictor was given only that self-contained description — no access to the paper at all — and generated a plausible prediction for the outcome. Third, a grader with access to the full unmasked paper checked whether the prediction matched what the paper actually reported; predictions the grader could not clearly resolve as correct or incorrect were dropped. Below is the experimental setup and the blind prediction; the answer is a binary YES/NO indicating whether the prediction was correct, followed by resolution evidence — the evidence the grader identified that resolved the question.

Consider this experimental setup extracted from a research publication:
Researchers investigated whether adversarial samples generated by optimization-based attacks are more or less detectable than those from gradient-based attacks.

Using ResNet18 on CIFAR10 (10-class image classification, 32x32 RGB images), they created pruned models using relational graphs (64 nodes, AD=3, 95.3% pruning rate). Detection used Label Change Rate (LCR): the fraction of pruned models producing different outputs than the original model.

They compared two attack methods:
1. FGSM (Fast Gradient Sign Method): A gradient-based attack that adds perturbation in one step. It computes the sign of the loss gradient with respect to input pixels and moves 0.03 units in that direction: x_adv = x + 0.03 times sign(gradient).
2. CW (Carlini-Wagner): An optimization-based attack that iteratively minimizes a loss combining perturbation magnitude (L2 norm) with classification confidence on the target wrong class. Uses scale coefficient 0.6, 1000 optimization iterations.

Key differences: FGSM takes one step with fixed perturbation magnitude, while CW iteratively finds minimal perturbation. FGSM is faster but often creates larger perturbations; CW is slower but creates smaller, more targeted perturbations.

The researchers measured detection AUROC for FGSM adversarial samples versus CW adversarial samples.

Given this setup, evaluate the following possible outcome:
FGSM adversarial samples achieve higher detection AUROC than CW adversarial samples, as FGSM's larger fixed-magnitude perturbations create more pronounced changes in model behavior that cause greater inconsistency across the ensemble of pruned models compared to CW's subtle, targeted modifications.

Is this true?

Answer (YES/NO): YES